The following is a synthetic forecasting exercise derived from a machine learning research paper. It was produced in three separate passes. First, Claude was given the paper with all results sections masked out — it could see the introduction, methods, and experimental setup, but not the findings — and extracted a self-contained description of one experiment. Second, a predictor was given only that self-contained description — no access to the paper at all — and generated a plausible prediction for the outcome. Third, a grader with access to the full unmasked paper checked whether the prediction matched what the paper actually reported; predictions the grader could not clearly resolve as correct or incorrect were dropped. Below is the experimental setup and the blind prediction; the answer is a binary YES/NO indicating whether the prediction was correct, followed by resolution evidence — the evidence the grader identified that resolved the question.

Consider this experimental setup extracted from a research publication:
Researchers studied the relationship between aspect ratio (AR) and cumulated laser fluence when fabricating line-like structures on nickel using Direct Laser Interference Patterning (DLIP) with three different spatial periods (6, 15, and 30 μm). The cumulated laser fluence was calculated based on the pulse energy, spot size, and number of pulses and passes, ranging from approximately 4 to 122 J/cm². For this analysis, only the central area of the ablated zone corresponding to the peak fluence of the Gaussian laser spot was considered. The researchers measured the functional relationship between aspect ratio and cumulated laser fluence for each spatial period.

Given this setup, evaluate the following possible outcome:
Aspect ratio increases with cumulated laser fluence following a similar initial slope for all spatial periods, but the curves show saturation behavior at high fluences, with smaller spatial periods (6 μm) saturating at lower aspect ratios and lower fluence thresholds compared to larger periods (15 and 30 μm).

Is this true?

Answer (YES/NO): NO